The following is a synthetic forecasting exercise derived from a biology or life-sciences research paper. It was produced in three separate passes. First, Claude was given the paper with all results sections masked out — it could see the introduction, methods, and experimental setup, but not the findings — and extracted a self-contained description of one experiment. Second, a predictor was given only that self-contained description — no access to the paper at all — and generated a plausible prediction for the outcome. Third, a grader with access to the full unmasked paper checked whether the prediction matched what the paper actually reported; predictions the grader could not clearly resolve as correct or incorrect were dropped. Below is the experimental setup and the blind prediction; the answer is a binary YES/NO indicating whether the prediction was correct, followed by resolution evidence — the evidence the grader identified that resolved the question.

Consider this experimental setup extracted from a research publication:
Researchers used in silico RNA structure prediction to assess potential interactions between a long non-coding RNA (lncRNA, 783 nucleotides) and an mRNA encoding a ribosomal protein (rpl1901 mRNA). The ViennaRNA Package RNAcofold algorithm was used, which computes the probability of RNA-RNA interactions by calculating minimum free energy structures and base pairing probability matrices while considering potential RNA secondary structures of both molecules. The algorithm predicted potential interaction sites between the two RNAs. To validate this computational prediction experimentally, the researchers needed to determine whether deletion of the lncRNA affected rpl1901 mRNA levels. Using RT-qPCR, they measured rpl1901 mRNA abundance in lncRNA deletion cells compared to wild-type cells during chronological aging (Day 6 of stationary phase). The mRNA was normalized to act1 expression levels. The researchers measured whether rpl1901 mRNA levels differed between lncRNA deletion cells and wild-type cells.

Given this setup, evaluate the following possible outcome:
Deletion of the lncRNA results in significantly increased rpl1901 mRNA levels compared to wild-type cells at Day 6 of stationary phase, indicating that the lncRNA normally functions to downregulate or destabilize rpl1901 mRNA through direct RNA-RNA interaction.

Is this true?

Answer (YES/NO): YES